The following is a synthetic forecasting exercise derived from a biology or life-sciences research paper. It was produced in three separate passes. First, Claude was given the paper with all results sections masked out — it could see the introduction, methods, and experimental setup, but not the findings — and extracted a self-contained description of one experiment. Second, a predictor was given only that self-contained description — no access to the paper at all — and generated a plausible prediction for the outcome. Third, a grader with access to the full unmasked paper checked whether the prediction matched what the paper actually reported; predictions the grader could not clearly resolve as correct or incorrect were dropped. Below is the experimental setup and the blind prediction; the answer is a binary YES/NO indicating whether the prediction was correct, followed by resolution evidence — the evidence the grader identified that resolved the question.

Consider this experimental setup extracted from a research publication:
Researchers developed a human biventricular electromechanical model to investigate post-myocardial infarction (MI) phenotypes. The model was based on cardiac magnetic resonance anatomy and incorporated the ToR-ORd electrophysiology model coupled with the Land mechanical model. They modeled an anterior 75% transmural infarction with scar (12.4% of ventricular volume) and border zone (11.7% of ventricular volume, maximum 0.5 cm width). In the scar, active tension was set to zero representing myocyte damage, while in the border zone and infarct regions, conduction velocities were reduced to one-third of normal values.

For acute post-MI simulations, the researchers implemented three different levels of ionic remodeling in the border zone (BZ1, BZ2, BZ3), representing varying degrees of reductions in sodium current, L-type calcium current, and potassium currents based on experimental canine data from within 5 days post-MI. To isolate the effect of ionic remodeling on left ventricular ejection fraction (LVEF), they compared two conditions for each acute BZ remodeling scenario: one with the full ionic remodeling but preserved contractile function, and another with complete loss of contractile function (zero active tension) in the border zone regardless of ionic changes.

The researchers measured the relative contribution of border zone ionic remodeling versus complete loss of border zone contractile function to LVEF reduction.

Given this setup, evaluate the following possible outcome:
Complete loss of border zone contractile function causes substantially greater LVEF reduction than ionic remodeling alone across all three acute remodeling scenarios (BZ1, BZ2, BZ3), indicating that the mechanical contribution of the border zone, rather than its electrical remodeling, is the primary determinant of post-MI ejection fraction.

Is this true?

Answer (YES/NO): NO